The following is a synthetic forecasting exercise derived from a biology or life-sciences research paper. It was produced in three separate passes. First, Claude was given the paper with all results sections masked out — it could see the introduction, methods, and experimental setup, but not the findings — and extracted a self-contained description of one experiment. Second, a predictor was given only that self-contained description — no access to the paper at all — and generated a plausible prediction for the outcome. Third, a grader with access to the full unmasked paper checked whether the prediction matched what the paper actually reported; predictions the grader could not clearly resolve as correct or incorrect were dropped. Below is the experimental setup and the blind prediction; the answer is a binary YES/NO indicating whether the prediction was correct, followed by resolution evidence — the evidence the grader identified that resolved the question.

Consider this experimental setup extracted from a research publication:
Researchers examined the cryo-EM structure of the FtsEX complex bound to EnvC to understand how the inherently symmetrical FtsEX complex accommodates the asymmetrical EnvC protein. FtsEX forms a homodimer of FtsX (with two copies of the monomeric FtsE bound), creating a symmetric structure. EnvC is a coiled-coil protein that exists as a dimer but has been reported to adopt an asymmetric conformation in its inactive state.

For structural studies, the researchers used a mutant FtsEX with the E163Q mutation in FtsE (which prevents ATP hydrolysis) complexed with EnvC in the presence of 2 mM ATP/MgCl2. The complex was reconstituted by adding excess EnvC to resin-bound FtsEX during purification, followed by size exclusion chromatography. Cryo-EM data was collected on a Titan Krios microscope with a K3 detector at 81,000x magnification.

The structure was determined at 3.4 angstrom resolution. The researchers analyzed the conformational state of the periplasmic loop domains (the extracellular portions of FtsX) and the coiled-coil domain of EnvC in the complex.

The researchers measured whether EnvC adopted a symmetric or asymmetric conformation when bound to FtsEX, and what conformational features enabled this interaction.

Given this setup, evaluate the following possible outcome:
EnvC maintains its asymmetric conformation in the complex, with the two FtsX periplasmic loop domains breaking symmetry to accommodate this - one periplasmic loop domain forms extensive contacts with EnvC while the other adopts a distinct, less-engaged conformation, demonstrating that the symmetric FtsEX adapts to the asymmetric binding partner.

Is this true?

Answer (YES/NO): NO